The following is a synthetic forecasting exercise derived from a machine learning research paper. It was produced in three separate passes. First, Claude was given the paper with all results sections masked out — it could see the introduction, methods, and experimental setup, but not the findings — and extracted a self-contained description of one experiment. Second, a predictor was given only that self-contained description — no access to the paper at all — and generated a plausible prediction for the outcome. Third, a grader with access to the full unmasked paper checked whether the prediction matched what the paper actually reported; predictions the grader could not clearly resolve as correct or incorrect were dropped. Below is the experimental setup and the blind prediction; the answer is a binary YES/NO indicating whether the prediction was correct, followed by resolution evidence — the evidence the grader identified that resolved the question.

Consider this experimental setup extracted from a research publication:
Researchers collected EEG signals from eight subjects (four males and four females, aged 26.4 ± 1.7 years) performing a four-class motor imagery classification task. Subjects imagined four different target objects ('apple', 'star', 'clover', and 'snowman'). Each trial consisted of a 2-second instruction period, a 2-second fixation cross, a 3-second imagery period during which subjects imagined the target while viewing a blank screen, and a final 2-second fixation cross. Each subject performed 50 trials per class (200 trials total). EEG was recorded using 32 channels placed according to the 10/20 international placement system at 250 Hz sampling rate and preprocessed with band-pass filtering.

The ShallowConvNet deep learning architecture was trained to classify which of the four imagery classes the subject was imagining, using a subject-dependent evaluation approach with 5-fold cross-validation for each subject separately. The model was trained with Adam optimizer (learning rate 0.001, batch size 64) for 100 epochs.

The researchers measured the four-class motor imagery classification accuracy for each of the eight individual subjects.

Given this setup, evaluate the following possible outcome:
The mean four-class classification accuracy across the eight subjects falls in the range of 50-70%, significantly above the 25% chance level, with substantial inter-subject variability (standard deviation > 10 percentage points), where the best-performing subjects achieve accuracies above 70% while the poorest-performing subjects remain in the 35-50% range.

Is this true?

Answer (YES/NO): NO